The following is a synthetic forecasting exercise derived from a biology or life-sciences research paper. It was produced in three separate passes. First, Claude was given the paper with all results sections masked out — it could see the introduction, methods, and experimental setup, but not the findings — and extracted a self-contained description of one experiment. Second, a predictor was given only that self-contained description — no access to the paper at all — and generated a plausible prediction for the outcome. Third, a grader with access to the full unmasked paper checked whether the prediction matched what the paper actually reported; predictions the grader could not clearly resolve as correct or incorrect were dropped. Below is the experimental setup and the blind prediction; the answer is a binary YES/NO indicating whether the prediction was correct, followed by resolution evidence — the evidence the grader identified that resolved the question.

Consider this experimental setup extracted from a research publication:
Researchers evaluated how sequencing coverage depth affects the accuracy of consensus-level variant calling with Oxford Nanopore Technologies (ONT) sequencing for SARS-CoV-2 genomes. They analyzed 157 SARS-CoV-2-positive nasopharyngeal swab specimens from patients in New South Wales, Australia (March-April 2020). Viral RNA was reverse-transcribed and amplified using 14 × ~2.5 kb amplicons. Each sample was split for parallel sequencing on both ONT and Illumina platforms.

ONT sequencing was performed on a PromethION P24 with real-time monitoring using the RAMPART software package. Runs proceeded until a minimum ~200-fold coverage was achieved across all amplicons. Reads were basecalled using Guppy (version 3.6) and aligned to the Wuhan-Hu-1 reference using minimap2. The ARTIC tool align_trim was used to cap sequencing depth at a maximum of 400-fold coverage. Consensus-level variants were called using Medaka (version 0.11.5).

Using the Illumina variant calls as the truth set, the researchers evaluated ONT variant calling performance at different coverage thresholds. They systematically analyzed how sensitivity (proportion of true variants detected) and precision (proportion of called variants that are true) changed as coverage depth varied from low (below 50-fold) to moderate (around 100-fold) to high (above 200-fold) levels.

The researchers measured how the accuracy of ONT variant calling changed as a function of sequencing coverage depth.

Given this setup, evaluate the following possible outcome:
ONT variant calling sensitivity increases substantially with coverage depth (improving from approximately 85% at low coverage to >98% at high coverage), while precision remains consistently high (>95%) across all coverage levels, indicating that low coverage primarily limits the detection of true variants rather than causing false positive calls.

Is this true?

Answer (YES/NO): NO